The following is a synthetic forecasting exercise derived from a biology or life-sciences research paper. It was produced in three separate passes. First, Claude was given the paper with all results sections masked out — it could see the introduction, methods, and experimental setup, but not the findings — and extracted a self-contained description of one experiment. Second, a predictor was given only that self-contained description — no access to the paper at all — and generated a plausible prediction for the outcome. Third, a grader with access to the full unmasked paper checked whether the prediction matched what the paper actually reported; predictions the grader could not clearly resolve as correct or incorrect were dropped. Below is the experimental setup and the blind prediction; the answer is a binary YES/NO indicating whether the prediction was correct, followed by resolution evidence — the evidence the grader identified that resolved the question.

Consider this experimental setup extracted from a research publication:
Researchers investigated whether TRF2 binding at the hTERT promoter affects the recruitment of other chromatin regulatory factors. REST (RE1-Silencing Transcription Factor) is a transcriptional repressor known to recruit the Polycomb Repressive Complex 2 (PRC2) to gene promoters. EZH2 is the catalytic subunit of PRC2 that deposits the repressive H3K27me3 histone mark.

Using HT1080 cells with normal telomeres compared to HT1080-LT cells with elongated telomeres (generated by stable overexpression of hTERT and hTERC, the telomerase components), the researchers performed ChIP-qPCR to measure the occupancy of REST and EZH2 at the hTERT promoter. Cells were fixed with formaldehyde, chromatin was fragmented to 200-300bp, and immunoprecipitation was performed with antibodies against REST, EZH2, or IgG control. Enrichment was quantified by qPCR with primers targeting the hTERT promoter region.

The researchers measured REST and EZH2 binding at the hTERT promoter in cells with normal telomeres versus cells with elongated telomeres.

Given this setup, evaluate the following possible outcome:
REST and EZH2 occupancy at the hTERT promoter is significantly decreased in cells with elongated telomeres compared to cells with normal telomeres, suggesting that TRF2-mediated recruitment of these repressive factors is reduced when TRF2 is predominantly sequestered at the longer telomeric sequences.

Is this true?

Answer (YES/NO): YES